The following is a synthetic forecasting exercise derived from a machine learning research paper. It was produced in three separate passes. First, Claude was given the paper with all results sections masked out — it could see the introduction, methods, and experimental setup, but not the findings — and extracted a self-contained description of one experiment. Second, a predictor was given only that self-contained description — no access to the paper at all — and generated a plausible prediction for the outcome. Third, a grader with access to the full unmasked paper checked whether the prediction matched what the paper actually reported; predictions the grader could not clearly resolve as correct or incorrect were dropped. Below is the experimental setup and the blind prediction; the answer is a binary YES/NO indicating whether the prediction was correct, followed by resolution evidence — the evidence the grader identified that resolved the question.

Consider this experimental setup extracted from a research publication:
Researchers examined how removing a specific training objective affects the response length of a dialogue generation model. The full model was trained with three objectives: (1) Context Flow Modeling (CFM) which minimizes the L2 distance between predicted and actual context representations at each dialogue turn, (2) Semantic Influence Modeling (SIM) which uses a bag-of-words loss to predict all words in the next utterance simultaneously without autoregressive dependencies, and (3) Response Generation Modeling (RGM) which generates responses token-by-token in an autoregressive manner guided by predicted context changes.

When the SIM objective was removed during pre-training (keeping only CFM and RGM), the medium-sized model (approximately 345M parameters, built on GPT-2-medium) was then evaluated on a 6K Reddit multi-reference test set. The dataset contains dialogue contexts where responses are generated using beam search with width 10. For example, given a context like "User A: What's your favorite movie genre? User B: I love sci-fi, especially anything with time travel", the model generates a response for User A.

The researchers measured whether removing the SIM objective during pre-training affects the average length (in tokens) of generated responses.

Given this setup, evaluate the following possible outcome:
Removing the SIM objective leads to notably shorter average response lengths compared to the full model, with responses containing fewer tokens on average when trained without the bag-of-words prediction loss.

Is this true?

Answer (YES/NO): YES